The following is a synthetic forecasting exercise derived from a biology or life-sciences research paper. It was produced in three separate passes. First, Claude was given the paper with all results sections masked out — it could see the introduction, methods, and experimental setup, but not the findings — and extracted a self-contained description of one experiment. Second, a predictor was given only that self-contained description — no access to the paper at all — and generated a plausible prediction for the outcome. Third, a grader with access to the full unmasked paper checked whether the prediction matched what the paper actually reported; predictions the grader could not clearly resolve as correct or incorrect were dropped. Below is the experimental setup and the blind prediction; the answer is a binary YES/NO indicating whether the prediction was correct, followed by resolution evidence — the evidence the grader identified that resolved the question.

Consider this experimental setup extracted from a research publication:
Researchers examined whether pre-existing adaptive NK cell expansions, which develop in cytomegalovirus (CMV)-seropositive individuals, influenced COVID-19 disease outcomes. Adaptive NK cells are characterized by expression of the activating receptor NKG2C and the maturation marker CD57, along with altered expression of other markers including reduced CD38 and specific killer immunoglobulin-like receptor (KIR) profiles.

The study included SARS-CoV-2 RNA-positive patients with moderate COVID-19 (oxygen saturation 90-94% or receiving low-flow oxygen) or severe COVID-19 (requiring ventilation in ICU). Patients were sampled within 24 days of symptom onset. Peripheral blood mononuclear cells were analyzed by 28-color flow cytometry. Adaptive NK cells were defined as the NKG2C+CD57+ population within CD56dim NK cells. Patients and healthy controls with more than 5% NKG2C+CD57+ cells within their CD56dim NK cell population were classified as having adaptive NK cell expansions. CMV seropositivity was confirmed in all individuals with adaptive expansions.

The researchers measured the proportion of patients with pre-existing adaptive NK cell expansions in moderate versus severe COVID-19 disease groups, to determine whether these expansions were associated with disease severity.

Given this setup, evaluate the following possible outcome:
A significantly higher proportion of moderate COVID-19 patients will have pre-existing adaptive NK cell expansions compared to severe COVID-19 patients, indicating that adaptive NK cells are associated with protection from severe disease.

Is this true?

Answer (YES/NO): NO